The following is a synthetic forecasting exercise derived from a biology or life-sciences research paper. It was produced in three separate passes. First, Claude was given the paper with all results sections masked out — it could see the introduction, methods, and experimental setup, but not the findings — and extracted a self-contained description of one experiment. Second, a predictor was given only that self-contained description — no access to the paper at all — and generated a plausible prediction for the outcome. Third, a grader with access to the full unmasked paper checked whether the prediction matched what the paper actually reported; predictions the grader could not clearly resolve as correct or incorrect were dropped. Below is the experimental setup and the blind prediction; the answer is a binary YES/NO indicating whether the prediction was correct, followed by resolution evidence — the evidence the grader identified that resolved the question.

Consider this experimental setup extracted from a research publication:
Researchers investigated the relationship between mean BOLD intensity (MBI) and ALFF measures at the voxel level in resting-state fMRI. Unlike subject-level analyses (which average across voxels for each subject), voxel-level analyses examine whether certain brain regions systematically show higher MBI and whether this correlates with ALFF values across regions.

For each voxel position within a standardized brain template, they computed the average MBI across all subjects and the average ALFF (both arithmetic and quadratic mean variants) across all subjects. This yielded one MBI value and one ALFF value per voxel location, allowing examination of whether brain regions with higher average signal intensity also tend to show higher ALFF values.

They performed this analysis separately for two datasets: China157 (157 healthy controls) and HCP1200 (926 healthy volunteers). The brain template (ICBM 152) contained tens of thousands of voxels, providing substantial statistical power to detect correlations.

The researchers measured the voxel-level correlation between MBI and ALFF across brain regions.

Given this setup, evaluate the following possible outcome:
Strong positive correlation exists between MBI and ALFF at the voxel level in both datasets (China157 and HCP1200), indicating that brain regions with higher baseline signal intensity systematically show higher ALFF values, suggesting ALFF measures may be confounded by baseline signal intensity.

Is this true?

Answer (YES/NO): NO